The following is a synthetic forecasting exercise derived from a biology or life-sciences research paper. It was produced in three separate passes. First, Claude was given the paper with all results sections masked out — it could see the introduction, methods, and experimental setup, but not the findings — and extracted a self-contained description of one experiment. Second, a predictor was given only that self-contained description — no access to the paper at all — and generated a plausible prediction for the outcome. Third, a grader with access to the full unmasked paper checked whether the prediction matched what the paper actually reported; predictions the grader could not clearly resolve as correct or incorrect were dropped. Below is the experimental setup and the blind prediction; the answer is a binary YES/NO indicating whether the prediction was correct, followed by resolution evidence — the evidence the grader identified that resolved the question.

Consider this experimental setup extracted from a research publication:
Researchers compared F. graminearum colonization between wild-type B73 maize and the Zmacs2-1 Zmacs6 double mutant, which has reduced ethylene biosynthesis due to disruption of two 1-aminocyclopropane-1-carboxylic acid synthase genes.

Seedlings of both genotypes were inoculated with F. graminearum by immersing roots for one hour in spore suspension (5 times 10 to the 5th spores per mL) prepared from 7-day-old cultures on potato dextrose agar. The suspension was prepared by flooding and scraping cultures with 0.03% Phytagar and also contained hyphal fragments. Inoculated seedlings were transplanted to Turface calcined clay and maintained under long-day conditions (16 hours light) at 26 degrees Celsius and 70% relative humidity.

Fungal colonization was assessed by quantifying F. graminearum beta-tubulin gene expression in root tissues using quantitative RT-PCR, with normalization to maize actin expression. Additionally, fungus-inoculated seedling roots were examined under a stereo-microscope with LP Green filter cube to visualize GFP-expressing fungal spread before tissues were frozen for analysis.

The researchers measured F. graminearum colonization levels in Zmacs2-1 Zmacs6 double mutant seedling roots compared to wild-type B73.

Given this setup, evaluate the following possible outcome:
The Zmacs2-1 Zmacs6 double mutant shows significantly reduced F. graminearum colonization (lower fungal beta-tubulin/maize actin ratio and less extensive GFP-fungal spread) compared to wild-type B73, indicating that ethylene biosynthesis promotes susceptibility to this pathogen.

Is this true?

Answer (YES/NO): NO